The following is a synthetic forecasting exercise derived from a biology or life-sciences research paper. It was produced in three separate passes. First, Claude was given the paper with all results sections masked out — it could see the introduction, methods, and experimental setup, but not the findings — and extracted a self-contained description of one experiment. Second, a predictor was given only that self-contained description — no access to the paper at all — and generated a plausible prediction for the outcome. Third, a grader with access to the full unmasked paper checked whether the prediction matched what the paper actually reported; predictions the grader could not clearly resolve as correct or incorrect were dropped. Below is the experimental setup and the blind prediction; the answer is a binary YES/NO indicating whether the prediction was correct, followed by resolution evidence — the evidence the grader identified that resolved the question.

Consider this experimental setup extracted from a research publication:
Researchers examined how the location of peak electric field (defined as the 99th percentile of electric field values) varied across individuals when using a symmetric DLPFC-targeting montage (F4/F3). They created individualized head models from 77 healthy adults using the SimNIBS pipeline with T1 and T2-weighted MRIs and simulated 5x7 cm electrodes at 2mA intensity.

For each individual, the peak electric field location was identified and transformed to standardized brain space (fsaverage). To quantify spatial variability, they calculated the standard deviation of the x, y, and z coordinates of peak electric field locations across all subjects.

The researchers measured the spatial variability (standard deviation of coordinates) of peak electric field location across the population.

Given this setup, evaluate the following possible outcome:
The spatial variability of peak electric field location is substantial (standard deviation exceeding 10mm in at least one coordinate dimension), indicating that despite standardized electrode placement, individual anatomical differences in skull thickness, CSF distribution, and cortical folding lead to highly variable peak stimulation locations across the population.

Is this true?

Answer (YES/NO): NO